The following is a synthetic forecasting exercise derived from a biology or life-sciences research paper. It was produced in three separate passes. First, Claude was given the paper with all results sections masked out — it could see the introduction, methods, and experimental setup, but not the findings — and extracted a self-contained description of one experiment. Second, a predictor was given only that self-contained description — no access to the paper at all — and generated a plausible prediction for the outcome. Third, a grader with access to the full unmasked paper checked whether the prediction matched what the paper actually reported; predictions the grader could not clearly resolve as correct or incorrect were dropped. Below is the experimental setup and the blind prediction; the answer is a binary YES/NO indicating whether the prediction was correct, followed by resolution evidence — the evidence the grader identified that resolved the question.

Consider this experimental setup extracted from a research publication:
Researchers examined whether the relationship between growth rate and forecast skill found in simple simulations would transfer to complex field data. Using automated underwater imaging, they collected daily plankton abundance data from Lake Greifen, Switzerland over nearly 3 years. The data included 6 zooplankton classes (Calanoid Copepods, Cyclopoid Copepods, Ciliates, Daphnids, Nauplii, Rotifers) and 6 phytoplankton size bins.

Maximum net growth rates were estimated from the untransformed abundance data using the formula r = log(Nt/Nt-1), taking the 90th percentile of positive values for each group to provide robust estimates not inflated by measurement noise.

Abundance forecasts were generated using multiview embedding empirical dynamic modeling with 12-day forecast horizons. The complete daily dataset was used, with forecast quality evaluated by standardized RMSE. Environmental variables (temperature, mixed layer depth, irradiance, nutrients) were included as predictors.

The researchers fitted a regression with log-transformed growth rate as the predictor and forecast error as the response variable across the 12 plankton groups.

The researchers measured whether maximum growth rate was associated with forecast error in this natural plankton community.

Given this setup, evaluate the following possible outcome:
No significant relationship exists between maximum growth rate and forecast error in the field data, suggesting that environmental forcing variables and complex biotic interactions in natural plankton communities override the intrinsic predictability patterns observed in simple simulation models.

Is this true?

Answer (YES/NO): YES